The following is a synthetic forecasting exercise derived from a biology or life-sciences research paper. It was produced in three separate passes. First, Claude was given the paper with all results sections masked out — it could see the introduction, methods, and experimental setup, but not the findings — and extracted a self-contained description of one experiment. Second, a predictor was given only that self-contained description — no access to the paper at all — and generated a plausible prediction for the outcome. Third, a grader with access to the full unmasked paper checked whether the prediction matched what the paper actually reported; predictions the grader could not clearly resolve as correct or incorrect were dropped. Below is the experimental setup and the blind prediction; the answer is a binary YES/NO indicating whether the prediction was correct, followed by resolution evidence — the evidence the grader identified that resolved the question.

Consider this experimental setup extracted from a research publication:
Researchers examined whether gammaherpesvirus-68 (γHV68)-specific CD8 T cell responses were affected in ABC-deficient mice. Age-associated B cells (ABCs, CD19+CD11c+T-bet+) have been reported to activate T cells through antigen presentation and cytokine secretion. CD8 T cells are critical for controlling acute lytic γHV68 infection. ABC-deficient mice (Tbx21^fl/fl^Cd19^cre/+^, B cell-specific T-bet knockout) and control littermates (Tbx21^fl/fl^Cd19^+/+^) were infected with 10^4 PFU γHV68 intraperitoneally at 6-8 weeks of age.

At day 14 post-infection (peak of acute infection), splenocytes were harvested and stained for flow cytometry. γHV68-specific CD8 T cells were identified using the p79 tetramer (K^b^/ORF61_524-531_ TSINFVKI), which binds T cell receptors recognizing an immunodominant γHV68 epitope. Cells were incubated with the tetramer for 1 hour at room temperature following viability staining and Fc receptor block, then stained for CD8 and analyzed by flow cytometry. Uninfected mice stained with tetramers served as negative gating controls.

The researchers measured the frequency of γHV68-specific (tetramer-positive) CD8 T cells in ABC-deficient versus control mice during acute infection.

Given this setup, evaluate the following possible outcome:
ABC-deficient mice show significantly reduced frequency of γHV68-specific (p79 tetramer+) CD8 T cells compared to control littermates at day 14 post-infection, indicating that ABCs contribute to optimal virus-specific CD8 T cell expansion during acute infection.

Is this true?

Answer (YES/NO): NO